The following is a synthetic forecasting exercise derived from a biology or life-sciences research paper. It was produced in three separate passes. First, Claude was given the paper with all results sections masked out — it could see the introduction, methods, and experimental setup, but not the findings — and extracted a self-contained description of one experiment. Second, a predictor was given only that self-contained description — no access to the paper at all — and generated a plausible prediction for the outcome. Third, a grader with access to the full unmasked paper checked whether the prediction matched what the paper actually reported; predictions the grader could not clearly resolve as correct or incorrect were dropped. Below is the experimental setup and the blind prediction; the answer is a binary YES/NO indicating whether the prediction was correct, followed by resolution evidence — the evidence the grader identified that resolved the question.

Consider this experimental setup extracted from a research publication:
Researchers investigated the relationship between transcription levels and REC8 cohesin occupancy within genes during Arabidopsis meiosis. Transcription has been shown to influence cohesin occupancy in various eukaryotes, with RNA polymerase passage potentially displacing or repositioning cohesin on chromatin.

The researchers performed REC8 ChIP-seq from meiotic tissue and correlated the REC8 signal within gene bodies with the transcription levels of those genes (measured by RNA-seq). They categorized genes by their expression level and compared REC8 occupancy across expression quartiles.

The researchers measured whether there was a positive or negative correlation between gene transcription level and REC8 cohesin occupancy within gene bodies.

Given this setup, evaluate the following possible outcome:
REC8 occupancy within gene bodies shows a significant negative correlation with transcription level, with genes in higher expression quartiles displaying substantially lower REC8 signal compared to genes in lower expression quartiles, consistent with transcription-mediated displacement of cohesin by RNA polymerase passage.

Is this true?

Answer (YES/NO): YES